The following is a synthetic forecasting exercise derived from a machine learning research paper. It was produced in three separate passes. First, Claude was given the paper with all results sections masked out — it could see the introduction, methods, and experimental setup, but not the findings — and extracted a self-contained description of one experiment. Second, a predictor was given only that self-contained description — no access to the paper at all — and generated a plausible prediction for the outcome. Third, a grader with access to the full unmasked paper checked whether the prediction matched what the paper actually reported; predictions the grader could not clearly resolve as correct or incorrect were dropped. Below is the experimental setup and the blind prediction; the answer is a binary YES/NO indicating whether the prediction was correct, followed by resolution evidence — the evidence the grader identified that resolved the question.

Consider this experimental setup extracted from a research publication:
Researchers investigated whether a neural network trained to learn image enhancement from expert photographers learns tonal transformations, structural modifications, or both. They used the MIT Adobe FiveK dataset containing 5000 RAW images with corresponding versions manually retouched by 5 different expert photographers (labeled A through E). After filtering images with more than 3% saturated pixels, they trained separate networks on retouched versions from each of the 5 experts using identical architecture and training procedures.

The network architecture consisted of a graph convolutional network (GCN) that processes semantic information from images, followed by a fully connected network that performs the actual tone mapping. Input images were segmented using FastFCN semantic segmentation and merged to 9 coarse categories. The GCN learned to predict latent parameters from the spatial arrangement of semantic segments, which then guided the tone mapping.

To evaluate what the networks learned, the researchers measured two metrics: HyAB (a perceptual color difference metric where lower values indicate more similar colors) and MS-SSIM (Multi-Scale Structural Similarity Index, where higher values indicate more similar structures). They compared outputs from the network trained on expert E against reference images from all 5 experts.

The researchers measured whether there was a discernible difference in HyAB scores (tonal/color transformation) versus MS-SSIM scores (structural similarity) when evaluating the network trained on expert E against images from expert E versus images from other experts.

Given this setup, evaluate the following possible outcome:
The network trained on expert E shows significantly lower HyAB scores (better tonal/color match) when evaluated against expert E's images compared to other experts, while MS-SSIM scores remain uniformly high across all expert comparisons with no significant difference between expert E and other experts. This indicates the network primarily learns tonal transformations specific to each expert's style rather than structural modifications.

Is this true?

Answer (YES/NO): YES